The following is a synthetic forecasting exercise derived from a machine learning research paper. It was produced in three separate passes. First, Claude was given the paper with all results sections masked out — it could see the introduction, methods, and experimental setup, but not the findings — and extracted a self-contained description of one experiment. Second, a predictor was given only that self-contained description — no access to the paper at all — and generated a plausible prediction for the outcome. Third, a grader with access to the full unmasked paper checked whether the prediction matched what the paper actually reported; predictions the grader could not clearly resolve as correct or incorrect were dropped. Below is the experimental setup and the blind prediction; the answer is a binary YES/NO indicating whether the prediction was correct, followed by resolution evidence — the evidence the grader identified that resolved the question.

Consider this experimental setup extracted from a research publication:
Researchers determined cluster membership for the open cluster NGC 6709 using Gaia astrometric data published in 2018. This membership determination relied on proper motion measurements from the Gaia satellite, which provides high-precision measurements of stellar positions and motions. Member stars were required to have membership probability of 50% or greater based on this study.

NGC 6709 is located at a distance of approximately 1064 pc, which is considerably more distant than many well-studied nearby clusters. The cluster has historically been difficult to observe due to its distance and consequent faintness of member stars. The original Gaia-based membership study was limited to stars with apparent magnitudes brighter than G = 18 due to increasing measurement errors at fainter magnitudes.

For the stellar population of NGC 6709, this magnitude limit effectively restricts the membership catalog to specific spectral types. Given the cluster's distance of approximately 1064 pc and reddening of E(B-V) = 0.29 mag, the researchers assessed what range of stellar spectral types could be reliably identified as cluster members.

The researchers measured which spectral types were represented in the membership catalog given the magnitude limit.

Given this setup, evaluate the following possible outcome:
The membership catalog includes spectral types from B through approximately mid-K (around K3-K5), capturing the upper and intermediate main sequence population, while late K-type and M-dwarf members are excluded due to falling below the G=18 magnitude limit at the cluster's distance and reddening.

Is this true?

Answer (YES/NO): NO